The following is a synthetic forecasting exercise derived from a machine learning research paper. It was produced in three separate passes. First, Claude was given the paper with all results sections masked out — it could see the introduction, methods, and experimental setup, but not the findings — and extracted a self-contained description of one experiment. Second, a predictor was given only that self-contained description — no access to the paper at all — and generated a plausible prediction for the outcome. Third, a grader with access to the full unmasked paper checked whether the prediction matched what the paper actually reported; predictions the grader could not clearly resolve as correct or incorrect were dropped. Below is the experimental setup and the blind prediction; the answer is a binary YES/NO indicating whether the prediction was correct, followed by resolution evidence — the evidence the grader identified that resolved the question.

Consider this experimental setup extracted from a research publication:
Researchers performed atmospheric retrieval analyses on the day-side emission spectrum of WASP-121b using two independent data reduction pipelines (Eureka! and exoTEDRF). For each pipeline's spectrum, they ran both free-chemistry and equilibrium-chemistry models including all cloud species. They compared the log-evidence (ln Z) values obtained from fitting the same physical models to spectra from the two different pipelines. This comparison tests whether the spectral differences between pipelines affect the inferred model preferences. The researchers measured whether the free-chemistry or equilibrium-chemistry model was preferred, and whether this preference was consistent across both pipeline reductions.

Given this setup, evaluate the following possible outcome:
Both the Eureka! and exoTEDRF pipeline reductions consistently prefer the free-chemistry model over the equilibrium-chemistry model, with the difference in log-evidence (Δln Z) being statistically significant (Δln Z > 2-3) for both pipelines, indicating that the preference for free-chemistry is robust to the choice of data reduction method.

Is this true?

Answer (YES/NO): YES